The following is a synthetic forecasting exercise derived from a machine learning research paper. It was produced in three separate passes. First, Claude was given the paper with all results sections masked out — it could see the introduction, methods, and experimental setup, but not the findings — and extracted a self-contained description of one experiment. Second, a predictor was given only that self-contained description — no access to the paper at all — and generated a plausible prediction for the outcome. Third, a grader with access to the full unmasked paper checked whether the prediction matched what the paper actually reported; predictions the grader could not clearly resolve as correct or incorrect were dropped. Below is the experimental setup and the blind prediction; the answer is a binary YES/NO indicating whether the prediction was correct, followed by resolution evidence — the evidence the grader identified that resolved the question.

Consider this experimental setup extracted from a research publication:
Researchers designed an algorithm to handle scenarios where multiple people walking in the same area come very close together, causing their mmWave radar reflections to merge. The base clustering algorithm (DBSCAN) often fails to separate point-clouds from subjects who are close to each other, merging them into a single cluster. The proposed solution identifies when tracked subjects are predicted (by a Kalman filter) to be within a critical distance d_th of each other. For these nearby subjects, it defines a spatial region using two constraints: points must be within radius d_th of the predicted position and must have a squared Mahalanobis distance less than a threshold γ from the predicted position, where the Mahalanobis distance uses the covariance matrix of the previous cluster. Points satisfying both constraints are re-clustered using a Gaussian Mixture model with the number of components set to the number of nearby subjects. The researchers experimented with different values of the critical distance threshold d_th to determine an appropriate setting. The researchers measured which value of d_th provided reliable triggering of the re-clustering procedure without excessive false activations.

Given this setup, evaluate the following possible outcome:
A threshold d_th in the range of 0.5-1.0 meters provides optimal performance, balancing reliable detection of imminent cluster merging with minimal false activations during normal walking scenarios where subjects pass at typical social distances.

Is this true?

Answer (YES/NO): NO